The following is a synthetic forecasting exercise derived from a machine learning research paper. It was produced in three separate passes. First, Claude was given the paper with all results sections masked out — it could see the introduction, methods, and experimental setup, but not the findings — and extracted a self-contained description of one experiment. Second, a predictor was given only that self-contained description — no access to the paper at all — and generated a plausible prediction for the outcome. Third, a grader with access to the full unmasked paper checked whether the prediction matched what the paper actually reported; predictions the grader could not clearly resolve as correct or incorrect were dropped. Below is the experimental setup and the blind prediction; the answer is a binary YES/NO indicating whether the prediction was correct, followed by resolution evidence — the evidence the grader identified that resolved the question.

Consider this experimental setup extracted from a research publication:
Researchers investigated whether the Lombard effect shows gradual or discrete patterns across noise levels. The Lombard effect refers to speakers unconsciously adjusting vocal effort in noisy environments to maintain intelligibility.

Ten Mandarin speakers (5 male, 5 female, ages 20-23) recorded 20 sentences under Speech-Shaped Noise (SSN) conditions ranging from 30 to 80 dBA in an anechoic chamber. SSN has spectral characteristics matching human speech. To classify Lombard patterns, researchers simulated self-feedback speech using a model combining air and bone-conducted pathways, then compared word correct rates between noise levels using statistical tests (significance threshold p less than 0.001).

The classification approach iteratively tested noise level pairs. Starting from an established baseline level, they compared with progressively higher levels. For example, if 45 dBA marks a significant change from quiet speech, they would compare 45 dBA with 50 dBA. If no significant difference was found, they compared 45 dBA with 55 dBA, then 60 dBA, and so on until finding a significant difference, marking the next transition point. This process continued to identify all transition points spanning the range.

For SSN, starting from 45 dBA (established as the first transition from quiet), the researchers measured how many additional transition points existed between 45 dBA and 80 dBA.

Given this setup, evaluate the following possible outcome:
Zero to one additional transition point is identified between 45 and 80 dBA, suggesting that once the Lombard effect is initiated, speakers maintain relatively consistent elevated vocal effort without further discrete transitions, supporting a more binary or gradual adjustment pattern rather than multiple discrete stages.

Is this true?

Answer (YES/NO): NO